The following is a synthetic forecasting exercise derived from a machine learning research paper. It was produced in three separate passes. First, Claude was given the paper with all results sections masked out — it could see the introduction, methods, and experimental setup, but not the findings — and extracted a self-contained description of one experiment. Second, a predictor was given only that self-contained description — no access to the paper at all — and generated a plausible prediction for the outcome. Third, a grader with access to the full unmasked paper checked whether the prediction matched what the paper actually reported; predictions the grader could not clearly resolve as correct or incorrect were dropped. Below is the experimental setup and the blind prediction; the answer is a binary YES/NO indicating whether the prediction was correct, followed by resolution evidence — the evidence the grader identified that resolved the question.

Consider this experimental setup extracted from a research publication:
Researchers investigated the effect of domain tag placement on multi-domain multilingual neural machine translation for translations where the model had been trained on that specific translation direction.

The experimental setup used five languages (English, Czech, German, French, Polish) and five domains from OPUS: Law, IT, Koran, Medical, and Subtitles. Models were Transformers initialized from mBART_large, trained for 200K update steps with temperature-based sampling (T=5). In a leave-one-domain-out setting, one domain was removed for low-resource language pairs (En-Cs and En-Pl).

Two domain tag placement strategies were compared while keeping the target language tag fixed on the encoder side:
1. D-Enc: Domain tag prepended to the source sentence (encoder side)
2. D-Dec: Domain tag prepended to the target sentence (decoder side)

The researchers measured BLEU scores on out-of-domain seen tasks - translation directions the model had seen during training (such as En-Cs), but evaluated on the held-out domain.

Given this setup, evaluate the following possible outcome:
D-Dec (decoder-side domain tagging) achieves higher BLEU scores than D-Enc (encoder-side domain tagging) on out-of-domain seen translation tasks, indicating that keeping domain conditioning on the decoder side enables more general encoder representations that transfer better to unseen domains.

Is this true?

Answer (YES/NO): NO